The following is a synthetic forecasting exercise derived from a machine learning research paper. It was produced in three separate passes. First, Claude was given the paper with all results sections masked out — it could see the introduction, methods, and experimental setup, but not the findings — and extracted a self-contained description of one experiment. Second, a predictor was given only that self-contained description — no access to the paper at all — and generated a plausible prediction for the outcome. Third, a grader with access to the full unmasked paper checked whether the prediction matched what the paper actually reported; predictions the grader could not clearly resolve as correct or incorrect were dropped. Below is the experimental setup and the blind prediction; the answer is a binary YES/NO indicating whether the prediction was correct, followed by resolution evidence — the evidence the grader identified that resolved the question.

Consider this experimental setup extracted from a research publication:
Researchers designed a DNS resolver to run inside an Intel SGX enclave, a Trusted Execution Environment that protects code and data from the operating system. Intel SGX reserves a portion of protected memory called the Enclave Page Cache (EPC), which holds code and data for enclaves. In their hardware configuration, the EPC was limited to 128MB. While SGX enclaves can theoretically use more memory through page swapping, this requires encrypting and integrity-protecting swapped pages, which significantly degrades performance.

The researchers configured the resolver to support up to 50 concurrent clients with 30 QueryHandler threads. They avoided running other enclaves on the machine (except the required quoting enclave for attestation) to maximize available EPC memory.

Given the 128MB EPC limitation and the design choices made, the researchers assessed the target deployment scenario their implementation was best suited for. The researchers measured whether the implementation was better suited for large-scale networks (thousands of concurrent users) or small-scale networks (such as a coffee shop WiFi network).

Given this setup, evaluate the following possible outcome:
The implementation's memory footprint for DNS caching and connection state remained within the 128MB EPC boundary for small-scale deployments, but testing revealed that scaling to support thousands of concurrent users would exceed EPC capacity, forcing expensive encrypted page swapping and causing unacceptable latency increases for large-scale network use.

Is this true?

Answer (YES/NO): NO